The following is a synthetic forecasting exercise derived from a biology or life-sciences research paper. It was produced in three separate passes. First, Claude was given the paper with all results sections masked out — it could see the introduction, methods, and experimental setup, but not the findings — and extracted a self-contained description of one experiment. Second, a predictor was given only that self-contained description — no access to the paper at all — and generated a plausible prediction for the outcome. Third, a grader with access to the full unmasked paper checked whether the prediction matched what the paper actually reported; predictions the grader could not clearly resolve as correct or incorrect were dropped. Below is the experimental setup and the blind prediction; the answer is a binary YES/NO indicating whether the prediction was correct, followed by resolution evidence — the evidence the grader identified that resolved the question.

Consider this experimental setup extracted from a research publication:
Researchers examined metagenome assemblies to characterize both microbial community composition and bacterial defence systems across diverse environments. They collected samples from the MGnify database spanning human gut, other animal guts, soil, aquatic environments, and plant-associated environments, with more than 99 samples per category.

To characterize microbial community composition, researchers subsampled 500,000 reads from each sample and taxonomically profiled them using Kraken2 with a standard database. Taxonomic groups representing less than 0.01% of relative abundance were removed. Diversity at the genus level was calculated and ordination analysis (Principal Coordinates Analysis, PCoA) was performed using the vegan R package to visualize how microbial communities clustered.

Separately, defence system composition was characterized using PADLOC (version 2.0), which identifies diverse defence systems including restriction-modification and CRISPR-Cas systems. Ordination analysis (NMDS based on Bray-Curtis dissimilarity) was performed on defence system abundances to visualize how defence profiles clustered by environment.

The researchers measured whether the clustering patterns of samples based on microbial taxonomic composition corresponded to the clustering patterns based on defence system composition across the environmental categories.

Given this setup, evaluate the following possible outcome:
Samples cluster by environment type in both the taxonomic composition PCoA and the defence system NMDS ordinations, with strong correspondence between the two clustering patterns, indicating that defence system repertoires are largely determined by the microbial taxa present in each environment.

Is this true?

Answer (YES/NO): NO